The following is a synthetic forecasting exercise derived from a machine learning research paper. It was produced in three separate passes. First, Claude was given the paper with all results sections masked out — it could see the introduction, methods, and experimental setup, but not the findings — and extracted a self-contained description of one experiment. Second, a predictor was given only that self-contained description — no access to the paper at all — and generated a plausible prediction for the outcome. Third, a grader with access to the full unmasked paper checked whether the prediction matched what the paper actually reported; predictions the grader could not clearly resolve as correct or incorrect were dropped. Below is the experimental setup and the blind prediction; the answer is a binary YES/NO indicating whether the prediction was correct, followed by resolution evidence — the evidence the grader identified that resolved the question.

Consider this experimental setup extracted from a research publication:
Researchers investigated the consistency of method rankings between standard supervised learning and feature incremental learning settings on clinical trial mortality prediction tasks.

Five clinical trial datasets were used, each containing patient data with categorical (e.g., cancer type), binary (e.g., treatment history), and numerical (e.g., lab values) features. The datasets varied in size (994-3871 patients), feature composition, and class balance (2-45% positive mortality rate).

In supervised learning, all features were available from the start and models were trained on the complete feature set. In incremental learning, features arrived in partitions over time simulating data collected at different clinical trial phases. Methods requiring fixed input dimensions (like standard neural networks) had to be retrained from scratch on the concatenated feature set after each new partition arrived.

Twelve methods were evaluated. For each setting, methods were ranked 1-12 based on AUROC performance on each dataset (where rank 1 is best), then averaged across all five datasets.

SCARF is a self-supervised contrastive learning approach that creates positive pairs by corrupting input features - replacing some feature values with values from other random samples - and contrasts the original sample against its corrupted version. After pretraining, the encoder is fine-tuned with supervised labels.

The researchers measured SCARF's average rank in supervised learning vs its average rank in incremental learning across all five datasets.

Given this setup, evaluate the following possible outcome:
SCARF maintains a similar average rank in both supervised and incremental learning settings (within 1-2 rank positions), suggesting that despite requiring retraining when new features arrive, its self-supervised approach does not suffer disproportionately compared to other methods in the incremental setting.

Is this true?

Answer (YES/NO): YES